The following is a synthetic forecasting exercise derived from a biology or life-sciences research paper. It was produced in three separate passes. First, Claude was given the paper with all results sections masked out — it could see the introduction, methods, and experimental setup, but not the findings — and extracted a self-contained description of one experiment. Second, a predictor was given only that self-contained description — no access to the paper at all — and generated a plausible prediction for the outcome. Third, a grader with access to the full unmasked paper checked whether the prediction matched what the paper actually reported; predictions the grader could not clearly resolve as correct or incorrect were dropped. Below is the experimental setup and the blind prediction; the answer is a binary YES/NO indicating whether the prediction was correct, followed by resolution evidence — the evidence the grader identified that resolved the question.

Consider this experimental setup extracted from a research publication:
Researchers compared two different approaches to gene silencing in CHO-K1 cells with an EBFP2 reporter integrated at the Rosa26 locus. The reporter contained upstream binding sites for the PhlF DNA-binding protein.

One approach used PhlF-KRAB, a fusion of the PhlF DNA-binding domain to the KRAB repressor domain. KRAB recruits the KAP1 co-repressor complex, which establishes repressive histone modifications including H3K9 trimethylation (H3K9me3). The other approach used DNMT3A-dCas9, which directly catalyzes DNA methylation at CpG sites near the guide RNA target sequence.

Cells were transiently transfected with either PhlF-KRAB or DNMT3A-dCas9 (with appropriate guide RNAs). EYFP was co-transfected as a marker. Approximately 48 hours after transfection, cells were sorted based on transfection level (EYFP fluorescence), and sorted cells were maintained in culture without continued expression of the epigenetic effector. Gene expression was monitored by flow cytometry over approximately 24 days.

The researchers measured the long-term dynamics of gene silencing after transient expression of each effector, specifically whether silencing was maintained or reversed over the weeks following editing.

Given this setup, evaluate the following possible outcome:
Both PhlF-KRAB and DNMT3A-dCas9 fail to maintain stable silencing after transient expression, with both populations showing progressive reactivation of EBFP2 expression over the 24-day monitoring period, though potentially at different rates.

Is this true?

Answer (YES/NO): NO